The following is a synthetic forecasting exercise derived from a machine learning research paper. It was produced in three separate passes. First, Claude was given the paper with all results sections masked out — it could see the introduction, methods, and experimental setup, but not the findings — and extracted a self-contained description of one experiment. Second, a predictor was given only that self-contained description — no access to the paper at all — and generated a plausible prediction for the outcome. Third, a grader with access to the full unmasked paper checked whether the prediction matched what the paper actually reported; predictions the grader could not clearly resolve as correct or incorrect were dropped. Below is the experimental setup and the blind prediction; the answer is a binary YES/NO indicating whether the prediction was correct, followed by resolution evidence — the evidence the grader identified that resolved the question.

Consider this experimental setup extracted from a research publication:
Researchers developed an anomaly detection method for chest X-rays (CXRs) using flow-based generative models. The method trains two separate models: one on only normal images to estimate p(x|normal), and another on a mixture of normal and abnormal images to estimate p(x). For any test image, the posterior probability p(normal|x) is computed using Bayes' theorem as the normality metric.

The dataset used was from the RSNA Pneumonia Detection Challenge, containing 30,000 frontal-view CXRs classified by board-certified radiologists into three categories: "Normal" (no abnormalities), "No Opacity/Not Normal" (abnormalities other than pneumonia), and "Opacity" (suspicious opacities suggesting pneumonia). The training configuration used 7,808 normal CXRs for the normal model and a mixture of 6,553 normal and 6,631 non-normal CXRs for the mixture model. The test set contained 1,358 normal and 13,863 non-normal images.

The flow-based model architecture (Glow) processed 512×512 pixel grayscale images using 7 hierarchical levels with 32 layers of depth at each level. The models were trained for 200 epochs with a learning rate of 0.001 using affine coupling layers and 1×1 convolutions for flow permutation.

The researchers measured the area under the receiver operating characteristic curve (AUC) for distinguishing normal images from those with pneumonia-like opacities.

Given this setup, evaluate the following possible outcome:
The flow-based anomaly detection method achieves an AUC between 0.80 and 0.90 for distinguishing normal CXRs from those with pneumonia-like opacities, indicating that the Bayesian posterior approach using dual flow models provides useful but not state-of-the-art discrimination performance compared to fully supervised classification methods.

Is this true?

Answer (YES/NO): YES